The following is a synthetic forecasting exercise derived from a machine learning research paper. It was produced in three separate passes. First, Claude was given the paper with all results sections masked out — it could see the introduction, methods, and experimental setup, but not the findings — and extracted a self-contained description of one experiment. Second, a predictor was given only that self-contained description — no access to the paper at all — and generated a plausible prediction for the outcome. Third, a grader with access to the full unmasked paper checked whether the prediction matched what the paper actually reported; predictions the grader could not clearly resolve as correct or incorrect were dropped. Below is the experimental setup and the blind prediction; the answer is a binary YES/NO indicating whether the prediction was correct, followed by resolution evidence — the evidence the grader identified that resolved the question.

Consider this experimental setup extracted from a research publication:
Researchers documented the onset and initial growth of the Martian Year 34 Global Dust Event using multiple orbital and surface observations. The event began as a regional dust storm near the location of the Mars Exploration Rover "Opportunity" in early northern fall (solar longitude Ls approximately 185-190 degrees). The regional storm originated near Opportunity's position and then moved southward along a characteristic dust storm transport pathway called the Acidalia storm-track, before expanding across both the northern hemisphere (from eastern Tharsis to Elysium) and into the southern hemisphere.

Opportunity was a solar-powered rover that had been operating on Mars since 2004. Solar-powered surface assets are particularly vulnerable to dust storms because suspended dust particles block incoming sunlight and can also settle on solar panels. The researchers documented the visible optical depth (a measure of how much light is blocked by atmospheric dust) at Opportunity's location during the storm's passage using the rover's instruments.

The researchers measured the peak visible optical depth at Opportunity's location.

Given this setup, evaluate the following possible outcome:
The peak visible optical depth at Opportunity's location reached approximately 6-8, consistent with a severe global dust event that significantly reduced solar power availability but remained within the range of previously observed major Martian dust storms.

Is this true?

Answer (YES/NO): NO